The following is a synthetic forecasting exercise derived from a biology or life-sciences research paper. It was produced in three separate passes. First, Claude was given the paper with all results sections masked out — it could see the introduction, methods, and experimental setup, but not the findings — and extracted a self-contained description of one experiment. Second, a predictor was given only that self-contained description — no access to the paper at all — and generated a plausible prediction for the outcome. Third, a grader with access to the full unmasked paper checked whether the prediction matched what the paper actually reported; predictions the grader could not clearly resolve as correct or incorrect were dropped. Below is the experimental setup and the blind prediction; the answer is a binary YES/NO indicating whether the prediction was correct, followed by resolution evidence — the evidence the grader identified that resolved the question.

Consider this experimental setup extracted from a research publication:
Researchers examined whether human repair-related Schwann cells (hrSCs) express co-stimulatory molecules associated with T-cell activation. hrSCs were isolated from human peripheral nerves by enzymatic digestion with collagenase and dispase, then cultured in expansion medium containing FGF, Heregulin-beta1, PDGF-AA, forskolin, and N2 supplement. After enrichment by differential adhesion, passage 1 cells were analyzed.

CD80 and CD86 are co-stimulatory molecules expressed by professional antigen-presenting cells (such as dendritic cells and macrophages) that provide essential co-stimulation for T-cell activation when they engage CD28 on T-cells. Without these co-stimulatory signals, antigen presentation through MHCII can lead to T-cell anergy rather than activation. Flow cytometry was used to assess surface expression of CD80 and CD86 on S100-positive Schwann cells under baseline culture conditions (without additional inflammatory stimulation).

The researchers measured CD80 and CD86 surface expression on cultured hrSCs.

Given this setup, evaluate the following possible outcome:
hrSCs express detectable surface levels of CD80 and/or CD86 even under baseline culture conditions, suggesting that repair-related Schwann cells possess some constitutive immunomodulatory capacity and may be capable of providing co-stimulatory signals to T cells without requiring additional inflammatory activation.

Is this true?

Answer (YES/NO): YES